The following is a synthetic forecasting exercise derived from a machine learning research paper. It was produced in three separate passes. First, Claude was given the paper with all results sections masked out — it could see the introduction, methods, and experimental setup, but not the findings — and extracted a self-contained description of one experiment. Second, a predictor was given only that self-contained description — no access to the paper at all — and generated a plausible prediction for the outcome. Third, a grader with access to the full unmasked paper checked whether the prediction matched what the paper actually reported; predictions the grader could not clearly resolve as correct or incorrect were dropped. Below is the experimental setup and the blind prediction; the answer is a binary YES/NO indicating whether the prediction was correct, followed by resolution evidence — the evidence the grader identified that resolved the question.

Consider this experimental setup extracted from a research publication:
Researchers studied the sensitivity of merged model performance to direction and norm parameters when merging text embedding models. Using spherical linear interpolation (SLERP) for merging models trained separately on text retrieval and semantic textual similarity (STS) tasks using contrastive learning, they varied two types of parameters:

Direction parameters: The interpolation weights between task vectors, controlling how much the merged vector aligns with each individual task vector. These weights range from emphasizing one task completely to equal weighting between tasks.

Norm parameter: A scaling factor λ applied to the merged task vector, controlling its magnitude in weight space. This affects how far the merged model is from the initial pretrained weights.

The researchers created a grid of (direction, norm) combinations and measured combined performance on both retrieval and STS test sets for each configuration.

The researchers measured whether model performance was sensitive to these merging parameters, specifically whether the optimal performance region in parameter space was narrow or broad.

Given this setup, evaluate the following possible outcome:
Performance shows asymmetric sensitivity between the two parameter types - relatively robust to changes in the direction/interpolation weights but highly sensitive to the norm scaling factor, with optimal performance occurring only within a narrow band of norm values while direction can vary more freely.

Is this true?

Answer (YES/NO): NO